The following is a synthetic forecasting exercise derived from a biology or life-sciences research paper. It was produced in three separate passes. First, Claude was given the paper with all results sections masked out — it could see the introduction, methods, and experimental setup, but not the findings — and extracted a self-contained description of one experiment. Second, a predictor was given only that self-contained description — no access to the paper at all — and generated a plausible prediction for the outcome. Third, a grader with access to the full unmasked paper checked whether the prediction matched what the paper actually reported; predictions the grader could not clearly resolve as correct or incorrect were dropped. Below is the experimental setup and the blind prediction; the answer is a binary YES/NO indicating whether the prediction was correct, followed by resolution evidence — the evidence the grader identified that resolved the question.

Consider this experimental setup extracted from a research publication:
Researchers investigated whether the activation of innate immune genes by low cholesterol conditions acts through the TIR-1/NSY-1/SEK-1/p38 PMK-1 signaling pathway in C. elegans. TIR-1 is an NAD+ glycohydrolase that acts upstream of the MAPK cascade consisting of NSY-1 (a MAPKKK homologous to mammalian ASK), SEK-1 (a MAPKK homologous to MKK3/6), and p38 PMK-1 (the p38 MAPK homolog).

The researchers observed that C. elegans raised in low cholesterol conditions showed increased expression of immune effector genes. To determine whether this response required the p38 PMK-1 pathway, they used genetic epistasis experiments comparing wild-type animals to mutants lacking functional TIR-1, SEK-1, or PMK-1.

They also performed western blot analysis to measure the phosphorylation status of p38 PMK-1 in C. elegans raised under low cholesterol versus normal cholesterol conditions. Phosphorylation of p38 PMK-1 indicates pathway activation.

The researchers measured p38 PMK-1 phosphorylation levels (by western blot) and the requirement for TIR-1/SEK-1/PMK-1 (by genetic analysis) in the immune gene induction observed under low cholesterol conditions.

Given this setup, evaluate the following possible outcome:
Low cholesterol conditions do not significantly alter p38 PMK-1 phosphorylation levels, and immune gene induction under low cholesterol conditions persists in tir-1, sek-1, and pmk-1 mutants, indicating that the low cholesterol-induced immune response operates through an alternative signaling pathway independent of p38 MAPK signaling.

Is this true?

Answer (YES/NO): NO